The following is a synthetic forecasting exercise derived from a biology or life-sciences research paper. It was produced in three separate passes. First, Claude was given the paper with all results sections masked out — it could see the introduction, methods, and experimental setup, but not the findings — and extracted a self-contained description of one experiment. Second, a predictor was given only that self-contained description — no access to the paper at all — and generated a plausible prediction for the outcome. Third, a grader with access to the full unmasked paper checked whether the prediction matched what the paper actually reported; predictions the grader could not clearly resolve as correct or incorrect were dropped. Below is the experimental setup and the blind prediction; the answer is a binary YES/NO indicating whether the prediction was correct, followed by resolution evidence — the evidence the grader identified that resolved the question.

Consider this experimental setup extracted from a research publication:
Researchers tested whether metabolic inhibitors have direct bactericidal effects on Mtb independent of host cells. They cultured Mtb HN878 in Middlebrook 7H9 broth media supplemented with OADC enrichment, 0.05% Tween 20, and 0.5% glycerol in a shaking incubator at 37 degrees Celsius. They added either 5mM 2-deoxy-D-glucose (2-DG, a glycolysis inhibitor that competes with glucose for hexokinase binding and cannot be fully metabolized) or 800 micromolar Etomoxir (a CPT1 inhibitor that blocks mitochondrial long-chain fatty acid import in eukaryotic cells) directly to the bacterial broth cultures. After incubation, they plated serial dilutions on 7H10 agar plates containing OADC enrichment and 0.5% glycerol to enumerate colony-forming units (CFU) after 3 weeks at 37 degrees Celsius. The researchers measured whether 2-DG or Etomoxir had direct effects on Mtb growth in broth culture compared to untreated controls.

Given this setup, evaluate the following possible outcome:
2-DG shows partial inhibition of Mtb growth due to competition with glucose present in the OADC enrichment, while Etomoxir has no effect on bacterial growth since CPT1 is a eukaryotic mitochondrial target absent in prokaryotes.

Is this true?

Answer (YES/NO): NO